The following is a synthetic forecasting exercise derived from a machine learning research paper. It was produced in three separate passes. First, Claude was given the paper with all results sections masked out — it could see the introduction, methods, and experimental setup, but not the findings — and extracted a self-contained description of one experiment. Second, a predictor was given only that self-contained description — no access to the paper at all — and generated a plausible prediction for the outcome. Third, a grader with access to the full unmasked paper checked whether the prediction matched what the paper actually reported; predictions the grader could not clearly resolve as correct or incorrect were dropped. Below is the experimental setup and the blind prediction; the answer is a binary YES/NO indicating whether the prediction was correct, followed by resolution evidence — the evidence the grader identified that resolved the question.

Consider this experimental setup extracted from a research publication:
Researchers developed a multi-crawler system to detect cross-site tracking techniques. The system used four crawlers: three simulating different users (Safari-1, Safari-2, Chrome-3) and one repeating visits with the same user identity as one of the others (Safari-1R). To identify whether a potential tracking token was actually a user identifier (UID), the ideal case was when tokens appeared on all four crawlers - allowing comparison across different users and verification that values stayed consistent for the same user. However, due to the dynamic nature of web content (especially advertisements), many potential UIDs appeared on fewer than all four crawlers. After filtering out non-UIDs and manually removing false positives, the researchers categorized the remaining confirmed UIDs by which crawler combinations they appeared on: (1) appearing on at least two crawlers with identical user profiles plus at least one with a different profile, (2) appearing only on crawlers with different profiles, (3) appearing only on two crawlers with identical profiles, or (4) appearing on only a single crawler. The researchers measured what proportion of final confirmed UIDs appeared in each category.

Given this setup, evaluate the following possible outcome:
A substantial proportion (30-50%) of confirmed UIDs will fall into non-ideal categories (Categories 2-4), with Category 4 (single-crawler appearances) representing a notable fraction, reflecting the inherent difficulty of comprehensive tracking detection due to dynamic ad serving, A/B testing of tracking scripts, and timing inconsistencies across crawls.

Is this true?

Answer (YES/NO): NO